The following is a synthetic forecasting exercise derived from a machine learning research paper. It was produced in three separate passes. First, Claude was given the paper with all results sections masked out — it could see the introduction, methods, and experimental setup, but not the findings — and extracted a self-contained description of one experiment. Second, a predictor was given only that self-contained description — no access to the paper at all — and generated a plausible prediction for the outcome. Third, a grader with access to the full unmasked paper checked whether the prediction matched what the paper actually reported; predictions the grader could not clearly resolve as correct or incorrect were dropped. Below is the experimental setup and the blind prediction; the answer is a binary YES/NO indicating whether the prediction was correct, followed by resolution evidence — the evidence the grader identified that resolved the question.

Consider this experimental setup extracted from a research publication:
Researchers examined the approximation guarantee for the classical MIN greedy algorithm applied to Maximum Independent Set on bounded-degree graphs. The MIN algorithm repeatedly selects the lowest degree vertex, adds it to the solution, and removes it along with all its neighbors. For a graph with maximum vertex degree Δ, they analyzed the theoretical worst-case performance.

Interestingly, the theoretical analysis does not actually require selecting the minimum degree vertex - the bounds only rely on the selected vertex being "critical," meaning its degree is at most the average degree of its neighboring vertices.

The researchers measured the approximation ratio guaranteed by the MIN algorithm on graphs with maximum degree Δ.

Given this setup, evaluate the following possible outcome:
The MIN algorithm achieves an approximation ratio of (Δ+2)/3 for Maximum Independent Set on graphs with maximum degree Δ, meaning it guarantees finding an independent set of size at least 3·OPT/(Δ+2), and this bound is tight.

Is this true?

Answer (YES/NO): NO